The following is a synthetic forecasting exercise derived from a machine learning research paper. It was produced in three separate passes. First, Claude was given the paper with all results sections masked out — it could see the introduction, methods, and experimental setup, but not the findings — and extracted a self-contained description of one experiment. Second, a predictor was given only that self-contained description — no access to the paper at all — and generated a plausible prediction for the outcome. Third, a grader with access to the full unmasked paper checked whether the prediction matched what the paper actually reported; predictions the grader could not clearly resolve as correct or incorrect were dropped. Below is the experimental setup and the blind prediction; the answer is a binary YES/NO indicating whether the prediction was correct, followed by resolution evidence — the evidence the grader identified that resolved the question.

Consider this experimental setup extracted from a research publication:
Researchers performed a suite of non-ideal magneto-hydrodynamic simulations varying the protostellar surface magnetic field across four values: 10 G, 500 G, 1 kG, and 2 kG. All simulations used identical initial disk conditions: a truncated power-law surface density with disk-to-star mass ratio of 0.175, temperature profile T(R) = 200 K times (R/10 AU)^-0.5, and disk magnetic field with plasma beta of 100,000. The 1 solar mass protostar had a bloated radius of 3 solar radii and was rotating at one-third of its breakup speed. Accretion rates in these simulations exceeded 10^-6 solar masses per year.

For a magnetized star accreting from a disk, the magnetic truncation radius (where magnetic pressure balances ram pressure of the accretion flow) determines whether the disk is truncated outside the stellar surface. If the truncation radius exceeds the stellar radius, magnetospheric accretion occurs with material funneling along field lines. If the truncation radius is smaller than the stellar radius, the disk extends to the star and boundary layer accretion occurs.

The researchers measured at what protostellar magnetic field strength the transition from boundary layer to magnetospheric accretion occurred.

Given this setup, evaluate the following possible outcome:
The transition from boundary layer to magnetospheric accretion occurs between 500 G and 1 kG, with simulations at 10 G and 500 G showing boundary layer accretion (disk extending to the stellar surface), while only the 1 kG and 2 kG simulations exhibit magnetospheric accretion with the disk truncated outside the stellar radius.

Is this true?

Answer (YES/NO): YES